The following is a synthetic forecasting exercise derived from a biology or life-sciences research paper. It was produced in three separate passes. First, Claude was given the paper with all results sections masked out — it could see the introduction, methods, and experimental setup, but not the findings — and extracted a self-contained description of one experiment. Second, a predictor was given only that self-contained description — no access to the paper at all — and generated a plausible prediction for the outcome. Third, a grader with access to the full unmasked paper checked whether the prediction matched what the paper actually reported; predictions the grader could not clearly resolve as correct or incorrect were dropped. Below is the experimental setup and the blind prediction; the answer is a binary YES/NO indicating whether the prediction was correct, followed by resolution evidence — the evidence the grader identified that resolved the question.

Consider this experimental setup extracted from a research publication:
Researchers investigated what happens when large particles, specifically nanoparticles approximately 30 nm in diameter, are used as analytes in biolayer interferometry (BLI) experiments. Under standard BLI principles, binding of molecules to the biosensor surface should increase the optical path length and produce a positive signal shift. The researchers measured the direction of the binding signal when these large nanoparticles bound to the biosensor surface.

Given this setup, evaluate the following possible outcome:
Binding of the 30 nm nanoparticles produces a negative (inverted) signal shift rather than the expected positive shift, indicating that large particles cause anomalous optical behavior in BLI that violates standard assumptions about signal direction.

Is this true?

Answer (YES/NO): YES